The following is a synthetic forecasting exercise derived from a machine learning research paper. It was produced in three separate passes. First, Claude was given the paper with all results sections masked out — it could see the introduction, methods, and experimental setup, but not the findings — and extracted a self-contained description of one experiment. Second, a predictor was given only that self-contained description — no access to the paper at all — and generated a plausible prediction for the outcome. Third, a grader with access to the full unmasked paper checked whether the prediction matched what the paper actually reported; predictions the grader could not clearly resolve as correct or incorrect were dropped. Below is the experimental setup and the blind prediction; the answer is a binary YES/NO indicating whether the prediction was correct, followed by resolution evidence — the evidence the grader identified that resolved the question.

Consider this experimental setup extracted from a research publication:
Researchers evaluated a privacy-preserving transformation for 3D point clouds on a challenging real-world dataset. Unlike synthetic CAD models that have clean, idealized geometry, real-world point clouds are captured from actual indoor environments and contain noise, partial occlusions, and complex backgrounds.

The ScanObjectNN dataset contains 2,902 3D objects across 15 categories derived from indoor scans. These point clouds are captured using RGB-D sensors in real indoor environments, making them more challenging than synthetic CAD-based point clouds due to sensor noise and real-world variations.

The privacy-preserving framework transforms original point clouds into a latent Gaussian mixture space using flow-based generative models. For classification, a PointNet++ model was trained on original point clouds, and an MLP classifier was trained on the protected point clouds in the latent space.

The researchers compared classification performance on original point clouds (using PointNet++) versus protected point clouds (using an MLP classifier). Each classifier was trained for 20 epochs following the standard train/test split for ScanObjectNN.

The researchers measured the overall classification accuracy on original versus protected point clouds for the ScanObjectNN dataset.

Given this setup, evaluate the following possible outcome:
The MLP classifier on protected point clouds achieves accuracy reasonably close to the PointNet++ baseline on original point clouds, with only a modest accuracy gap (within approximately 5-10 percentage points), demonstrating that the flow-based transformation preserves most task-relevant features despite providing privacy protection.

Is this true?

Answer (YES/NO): YES